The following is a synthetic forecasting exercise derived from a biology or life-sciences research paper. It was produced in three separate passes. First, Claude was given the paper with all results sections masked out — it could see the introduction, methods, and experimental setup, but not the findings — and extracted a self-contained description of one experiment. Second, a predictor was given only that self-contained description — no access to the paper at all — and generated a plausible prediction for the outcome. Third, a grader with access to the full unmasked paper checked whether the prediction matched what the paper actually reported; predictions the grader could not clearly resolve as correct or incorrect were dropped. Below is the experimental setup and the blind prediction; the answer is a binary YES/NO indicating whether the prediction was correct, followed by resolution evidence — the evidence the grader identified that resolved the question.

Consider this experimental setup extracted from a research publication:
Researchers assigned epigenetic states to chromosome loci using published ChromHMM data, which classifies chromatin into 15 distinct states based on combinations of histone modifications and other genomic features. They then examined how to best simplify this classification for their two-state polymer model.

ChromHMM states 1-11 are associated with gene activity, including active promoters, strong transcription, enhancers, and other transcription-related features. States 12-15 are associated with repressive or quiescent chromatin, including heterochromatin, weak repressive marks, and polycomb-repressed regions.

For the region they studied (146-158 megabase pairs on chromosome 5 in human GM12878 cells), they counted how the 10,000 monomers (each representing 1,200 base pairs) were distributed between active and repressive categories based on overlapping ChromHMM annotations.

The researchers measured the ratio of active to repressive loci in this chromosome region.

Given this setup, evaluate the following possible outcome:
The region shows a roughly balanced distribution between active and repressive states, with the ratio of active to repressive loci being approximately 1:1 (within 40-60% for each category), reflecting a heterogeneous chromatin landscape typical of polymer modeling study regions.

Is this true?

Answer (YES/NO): NO